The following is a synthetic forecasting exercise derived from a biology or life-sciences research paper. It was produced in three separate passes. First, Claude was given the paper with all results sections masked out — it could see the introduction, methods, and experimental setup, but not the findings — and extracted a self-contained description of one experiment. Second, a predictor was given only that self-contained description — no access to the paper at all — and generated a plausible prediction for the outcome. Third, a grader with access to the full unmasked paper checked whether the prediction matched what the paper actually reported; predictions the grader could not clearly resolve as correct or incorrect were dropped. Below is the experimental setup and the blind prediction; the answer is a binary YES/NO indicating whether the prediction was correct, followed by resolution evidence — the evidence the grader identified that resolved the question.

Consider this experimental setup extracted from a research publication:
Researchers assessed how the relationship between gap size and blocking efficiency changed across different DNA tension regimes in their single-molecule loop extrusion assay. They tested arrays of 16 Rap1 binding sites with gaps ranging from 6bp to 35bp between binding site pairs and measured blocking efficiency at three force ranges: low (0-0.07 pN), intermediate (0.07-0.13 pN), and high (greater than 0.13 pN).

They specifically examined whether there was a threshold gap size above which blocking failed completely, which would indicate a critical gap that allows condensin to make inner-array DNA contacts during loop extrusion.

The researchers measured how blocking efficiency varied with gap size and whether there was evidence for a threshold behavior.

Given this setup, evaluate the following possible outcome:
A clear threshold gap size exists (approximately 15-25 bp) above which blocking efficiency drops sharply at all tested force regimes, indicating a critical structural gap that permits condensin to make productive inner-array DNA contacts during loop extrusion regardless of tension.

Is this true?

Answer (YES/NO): NO